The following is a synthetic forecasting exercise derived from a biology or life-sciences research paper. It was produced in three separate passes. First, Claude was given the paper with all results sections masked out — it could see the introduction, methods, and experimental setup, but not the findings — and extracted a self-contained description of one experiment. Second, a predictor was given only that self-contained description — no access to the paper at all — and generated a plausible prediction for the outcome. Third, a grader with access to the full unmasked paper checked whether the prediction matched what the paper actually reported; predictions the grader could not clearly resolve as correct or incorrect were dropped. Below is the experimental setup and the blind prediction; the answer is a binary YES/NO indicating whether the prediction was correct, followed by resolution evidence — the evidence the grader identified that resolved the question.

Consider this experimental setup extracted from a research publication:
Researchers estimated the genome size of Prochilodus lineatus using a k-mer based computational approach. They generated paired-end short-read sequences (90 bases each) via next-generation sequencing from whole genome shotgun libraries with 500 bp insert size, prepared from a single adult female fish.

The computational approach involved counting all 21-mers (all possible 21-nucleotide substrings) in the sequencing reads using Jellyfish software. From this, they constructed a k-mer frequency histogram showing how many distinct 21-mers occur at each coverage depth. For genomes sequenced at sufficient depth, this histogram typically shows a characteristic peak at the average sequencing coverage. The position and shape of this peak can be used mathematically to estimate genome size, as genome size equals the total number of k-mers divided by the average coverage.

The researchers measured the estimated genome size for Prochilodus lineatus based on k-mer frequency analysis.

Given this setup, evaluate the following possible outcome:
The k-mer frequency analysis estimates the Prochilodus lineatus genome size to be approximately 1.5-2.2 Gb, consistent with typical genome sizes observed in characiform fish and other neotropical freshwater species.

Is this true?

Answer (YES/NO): YES